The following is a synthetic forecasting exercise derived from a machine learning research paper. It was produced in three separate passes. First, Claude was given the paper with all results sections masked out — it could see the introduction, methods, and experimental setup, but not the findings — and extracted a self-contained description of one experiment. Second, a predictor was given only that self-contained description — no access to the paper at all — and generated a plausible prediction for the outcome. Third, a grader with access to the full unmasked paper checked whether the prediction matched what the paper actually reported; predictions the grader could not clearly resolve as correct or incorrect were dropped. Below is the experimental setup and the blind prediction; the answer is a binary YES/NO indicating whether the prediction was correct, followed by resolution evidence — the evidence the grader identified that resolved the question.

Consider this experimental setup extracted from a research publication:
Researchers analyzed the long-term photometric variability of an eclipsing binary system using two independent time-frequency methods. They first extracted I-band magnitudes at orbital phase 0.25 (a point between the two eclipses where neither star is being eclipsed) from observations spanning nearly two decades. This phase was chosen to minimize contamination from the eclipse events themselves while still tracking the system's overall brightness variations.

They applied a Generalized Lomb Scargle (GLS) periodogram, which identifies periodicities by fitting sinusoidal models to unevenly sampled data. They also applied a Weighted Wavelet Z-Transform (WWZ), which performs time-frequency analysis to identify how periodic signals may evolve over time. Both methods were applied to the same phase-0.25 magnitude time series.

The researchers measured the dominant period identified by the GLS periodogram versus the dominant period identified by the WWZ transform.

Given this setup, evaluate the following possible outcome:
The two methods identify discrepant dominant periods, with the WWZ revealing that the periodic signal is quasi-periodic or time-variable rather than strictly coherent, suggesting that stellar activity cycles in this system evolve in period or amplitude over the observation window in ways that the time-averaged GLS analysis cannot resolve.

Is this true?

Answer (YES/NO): NO